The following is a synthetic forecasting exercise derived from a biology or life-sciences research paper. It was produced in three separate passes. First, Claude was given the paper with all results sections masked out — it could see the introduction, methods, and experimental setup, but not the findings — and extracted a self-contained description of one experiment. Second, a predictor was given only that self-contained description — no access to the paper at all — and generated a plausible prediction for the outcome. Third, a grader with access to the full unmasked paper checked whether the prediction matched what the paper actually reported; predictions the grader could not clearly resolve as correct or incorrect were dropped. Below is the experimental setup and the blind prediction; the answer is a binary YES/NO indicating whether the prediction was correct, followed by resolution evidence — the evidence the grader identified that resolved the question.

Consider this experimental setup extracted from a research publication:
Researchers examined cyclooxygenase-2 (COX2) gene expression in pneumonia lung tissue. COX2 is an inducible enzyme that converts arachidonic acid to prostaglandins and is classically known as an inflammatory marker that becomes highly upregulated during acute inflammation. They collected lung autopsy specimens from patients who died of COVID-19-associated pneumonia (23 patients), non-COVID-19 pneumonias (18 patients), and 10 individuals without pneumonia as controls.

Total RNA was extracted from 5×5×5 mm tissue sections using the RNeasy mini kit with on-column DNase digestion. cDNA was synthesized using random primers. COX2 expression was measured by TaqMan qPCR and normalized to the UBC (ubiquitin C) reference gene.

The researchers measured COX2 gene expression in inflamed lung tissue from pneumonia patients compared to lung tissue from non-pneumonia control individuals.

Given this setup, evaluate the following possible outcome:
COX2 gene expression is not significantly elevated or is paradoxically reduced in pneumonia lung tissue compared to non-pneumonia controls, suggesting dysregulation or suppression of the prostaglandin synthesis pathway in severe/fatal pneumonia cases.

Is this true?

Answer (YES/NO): YES